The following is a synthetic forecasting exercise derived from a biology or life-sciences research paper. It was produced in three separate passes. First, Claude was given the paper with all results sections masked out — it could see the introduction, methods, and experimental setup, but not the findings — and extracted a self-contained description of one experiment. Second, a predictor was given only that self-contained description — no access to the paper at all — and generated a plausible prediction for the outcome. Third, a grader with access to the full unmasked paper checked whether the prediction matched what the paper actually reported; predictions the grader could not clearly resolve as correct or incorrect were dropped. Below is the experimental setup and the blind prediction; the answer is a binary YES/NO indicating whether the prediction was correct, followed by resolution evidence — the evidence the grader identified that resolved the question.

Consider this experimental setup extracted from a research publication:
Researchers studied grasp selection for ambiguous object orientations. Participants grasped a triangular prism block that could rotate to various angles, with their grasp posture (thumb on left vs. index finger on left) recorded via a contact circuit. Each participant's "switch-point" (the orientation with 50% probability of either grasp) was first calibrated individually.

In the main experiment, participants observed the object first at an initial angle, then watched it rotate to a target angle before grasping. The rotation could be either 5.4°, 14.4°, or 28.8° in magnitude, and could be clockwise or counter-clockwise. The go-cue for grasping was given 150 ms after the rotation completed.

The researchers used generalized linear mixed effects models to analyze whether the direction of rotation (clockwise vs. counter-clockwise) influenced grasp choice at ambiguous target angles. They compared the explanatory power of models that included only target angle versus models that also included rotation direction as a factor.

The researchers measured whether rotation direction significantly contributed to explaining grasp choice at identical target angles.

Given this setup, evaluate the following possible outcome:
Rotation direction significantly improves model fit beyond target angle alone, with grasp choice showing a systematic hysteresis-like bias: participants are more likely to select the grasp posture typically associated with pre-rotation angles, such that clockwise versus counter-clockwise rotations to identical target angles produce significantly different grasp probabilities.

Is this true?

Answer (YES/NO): NO